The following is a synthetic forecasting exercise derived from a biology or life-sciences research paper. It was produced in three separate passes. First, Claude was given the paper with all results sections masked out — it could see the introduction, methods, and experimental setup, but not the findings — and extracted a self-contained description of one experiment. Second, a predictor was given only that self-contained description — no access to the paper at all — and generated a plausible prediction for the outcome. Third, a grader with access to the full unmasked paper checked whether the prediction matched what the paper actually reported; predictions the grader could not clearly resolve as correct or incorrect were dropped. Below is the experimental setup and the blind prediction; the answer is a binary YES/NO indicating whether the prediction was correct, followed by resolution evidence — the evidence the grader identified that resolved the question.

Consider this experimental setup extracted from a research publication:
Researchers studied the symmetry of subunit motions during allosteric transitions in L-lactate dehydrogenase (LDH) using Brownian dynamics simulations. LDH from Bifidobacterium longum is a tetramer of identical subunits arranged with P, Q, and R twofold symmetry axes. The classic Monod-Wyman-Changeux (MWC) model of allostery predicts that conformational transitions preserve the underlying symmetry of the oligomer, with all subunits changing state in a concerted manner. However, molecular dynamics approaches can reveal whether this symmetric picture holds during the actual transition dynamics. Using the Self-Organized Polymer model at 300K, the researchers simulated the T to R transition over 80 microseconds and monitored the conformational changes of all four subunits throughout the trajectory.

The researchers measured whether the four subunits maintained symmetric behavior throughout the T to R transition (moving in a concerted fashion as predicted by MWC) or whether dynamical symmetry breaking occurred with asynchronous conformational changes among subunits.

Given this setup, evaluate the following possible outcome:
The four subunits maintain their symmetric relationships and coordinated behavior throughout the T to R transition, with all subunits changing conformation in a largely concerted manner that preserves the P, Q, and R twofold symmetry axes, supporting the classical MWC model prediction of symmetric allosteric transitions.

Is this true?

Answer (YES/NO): YES